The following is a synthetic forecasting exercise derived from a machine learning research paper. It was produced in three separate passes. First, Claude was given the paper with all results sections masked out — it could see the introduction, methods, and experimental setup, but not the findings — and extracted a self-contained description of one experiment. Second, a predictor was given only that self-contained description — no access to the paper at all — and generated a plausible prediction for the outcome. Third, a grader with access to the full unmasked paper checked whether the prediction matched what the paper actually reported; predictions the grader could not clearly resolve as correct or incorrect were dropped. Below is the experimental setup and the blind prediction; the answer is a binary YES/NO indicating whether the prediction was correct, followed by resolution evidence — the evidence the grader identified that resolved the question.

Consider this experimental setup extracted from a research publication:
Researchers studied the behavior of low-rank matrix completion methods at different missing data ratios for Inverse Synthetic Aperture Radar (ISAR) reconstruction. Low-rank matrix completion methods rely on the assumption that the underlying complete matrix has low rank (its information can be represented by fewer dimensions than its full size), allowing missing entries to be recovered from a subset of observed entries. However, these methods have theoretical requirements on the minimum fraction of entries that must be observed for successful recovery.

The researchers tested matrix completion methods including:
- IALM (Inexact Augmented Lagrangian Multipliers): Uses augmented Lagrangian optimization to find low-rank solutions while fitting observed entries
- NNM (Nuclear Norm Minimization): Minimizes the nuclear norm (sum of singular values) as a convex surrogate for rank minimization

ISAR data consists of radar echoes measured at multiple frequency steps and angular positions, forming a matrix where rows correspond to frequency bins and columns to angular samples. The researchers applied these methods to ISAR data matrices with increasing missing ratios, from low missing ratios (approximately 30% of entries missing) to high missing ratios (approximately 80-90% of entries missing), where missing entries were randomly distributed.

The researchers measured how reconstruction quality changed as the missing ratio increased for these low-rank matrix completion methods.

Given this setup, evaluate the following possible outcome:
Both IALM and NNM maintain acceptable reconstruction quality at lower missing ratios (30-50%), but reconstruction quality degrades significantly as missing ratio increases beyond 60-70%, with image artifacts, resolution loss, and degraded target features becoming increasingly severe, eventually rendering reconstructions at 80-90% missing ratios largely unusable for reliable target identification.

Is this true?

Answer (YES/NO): NO